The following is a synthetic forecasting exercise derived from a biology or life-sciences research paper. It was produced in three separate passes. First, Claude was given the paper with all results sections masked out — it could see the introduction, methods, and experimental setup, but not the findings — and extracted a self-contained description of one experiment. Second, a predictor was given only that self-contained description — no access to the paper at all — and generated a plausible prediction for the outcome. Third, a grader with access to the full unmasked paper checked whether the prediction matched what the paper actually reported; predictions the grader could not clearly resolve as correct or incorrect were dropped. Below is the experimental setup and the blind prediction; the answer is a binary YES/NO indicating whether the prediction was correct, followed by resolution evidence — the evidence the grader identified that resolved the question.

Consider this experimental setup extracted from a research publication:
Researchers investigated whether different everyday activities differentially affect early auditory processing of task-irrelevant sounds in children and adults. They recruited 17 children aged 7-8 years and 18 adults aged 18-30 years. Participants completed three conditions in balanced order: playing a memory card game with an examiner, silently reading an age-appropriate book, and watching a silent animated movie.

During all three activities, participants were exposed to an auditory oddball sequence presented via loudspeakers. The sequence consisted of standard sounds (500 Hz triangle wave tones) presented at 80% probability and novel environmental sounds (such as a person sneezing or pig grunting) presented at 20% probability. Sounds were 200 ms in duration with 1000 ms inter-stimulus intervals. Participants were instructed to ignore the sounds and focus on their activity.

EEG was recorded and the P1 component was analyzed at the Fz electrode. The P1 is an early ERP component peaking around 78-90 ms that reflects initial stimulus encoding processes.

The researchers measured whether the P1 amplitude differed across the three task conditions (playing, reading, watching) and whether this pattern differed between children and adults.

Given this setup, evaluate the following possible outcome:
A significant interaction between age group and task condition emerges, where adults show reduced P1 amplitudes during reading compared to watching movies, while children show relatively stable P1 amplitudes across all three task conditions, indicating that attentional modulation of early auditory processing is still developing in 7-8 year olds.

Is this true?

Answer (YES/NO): NO